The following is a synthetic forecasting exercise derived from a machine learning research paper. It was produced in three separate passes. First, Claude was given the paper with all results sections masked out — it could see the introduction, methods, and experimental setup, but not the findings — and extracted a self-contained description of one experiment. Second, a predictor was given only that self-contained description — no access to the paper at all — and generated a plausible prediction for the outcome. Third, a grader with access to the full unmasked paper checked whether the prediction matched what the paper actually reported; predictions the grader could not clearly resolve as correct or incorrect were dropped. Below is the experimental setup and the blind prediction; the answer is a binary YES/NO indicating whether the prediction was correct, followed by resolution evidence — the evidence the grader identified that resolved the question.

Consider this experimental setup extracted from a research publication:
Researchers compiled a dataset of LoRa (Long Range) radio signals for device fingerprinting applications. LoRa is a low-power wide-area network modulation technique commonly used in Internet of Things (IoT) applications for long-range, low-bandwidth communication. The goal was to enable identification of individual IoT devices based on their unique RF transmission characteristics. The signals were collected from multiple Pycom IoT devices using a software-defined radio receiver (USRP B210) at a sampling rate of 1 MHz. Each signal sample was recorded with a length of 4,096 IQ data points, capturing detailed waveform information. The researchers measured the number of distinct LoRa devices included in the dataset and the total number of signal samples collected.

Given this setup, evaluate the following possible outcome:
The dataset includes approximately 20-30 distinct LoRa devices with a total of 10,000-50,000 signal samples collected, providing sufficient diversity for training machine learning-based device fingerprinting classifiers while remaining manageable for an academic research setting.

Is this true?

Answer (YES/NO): NO